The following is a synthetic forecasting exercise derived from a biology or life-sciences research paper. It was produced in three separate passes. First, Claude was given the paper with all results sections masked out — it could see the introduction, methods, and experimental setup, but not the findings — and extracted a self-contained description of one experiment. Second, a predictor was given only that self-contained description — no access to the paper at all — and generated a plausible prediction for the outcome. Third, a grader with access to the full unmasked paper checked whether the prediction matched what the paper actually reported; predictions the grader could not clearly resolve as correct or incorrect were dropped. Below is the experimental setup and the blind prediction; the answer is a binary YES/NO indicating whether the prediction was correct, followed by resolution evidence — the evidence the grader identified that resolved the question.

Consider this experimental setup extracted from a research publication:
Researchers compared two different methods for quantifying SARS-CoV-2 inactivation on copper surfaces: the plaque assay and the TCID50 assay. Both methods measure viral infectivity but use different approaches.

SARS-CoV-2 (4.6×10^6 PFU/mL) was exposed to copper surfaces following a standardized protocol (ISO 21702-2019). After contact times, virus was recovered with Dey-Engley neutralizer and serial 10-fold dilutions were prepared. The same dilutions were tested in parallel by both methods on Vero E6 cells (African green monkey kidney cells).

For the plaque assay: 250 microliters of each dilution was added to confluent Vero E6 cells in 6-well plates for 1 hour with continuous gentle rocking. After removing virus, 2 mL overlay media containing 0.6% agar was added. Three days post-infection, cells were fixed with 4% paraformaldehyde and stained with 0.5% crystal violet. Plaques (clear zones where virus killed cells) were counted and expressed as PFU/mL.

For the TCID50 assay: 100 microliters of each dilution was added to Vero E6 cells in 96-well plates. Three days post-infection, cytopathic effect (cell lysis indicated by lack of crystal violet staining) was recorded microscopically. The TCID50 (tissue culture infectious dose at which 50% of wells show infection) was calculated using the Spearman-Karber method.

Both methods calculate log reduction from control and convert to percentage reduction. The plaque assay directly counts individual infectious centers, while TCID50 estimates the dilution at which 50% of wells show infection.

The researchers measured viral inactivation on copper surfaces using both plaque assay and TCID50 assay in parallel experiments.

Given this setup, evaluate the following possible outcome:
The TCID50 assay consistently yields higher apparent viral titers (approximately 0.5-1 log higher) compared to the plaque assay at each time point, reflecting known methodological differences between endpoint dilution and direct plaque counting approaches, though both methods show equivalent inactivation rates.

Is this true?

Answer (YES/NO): NO